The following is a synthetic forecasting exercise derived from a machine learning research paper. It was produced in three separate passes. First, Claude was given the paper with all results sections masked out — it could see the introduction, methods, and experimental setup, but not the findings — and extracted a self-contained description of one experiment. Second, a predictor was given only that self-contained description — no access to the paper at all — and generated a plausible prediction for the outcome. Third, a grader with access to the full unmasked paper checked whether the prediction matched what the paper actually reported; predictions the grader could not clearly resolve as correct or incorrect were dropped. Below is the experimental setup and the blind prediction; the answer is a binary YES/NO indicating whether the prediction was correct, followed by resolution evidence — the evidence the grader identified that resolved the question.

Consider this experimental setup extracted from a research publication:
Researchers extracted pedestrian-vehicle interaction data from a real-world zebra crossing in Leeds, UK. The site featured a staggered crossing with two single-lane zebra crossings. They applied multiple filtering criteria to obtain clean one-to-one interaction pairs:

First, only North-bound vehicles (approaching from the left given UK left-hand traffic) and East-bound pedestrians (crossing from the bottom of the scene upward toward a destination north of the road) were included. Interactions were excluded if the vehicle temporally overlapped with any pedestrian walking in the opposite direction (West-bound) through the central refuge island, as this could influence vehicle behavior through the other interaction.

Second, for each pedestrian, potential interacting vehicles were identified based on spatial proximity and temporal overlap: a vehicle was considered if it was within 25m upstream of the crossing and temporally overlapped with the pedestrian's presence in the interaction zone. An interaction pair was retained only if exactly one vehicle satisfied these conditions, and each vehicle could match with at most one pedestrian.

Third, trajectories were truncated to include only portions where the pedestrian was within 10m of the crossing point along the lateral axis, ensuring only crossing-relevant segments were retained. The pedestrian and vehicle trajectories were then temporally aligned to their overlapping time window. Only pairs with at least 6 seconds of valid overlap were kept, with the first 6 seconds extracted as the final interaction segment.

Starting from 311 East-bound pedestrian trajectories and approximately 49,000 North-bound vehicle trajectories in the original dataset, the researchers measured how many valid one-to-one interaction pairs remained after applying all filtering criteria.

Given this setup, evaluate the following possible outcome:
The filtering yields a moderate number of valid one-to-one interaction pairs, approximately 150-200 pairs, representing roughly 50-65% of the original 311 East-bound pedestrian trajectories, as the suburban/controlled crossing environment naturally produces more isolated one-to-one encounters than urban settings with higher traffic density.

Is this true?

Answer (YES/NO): NO